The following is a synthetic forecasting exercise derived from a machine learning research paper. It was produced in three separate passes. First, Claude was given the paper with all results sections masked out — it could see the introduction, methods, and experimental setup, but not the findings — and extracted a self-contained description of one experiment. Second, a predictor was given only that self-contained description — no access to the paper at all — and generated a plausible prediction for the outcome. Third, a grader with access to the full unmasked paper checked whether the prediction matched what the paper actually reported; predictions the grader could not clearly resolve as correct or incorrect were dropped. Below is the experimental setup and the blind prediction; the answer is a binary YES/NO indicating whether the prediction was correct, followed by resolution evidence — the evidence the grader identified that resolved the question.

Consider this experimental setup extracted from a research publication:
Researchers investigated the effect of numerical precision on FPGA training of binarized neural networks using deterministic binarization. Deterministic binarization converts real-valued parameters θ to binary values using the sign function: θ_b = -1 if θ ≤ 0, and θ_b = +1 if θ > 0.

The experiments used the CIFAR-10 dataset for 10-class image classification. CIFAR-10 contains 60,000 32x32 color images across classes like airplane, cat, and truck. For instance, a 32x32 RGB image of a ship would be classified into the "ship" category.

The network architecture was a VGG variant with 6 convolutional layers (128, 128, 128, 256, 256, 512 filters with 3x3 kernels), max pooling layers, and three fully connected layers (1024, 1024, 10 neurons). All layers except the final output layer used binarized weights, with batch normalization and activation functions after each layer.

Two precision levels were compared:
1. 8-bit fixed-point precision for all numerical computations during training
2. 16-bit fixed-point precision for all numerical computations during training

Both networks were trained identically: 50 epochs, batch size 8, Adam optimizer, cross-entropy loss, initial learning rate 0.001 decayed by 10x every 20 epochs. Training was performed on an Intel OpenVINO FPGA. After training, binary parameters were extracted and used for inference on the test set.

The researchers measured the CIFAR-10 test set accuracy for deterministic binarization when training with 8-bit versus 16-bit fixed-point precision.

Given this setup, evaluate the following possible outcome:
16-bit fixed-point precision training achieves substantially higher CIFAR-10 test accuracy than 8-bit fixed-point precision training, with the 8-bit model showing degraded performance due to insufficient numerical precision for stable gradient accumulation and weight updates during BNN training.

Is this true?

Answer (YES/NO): NO